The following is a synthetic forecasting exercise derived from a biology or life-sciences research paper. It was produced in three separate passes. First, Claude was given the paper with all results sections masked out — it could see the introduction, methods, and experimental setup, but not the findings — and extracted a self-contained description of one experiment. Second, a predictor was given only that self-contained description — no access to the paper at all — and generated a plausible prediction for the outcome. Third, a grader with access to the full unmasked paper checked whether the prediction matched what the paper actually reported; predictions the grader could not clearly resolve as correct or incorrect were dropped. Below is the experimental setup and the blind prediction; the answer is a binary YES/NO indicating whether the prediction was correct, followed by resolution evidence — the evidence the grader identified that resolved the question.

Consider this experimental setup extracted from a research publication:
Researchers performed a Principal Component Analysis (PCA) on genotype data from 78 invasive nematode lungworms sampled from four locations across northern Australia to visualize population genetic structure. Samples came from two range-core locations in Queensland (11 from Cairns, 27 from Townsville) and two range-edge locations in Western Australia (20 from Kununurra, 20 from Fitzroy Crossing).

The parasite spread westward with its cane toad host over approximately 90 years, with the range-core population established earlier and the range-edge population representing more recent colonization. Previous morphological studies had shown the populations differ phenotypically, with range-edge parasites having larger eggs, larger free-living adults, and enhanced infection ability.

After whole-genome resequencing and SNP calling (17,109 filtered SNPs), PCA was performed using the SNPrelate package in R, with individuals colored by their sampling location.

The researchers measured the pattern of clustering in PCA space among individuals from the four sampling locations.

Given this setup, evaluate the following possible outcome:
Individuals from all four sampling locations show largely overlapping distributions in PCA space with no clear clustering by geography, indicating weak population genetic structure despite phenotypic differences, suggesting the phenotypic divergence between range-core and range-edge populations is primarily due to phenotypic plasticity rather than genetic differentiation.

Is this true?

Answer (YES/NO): NO